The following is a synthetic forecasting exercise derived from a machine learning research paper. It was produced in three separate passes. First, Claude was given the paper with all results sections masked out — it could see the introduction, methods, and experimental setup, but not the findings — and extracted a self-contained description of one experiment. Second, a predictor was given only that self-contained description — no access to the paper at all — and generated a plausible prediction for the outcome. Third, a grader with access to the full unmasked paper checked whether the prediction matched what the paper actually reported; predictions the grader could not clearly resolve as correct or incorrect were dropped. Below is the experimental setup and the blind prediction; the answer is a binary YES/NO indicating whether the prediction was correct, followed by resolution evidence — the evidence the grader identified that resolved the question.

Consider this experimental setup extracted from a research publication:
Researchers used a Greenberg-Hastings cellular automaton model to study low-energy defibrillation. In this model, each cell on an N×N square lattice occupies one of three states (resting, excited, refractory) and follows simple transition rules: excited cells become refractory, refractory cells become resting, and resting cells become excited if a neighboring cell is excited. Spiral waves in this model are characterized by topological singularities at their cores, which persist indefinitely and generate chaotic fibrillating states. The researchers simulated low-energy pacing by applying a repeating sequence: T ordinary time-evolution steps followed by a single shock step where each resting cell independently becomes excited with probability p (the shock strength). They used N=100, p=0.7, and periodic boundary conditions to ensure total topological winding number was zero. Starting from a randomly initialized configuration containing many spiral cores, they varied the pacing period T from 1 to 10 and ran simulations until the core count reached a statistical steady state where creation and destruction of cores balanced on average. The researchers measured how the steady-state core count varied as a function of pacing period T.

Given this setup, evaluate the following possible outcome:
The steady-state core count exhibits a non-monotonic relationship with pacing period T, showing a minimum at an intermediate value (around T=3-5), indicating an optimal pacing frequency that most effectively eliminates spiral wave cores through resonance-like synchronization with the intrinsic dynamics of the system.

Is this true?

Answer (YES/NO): NO